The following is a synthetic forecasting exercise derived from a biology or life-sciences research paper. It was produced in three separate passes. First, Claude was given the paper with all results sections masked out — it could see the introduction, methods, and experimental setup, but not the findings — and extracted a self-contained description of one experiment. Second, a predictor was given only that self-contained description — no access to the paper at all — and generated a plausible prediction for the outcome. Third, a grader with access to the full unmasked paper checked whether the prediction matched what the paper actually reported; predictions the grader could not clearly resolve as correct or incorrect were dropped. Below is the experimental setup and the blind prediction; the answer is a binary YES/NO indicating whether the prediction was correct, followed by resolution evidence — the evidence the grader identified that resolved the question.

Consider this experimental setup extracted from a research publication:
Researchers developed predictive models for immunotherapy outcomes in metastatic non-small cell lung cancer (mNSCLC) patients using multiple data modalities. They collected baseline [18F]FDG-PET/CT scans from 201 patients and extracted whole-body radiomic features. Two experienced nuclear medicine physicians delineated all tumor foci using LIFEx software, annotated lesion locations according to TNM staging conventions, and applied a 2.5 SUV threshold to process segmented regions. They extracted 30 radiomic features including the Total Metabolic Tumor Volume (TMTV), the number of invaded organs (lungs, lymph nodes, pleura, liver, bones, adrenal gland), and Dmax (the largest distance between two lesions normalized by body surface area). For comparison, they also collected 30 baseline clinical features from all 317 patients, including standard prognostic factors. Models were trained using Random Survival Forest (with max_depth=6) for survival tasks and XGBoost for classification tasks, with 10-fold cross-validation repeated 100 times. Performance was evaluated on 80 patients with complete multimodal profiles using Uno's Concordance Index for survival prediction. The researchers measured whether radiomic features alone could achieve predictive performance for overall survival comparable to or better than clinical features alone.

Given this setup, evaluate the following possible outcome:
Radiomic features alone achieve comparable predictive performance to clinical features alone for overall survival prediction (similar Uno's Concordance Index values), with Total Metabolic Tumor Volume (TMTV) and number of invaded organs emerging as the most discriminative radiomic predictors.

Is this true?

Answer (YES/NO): NO